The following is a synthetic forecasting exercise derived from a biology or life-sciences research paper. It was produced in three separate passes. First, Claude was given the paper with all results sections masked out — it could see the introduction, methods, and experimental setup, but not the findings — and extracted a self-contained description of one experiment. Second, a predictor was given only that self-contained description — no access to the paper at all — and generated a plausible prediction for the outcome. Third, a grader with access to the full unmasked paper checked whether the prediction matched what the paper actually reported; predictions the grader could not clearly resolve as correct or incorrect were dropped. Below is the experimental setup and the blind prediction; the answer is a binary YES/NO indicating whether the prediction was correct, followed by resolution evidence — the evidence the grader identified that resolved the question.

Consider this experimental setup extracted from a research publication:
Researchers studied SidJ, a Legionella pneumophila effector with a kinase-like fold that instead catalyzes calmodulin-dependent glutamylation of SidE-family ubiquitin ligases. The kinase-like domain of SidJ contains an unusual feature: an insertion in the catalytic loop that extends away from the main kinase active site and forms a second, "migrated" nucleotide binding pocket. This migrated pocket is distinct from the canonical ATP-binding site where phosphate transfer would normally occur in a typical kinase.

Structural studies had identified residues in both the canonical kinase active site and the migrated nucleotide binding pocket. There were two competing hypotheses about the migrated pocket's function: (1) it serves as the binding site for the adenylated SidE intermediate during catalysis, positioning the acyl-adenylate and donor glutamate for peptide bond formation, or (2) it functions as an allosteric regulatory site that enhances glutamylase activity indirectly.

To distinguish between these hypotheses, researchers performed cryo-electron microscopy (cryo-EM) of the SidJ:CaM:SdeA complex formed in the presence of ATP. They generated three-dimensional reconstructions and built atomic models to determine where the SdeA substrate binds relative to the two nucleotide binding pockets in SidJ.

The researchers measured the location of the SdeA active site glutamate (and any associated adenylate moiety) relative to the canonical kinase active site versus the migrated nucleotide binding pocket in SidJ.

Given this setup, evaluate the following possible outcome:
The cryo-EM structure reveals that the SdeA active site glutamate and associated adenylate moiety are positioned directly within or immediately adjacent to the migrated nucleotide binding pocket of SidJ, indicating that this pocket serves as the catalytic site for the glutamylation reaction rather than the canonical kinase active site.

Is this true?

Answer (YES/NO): YES